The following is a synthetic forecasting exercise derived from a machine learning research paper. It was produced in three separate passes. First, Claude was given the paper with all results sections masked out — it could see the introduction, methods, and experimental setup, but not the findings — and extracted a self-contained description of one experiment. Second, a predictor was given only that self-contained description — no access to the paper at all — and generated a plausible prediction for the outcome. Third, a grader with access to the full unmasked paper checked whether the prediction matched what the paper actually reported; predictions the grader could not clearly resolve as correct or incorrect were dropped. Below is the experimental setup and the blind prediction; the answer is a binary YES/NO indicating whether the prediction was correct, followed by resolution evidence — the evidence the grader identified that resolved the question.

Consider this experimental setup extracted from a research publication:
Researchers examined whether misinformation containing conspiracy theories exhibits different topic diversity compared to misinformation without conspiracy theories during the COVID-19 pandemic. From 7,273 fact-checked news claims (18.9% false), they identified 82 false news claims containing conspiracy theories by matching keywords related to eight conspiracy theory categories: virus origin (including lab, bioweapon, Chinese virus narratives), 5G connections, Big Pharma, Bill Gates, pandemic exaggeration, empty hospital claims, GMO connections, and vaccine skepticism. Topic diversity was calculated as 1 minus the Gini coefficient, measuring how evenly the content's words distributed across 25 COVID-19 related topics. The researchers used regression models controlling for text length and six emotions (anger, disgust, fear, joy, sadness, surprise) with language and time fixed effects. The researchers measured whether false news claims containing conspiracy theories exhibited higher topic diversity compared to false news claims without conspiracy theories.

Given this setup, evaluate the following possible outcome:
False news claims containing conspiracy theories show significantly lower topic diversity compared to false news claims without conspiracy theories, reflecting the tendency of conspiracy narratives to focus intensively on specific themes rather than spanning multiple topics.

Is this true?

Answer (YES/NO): NO